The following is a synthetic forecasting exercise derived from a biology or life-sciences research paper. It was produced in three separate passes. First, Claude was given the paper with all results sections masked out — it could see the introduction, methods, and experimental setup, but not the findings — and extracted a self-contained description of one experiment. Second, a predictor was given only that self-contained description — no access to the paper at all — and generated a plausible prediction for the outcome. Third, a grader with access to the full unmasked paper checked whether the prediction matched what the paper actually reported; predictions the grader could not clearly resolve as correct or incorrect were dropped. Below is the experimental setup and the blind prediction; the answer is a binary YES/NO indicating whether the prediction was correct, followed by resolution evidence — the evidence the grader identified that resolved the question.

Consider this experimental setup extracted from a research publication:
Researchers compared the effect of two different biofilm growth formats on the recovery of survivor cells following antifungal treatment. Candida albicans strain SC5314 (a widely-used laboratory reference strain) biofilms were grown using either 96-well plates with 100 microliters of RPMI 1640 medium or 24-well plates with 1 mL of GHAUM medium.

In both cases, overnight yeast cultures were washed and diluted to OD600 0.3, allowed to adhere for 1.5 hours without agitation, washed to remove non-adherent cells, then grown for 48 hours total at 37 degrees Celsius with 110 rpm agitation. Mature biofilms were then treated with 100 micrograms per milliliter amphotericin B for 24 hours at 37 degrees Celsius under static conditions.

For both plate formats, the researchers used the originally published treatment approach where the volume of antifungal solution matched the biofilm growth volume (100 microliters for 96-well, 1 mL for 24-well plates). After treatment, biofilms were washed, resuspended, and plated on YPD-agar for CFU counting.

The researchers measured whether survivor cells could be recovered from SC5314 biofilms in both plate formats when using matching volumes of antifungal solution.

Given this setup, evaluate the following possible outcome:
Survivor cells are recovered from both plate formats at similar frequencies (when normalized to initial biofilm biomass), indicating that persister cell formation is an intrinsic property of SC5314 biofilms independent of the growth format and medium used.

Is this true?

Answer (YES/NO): NO